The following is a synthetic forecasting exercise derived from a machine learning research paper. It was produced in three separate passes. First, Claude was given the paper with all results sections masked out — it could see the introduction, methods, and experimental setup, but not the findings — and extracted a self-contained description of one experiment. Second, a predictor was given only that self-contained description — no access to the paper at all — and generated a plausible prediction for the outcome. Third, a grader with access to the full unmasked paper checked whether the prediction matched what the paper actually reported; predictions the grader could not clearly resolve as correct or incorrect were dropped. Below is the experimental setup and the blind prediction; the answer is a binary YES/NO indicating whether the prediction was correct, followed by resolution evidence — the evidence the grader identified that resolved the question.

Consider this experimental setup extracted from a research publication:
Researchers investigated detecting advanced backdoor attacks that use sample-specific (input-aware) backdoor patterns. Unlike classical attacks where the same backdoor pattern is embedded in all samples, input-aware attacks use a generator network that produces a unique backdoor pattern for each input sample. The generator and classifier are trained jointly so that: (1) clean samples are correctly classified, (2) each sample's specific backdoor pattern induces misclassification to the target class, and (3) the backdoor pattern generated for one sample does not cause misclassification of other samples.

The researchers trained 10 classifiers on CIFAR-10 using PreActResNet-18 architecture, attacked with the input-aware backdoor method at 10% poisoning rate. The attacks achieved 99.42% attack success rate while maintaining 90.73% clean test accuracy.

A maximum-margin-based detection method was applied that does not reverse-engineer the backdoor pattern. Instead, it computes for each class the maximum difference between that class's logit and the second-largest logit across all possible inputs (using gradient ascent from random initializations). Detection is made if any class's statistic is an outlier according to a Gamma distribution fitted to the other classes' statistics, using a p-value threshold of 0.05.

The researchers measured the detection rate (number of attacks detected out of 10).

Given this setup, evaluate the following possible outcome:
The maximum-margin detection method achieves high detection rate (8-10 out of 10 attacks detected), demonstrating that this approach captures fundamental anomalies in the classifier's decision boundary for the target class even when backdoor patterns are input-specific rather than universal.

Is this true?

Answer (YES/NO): YES